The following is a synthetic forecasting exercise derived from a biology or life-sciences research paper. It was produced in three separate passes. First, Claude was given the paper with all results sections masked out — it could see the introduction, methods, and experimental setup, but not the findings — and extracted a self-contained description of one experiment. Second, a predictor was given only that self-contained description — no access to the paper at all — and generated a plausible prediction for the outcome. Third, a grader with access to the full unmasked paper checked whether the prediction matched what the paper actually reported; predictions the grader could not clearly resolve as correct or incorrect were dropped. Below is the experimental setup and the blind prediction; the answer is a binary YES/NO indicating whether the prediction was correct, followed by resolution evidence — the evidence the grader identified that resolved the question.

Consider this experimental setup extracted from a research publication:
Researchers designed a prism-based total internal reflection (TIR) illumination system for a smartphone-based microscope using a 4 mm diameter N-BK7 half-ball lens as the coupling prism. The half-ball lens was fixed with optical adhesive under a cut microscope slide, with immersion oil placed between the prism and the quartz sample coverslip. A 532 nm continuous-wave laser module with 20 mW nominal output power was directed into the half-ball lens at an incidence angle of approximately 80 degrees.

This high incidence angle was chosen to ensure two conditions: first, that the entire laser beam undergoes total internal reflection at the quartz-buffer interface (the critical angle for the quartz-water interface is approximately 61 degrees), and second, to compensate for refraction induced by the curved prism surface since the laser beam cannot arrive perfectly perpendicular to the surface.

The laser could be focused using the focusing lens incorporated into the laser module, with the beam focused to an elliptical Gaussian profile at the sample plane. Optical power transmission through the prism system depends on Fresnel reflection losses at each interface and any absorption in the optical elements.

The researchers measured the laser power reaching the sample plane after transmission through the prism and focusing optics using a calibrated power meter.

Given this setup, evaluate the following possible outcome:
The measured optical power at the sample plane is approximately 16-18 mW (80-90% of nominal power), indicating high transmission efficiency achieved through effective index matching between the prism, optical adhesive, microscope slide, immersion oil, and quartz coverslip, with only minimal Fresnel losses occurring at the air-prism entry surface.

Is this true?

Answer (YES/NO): YES